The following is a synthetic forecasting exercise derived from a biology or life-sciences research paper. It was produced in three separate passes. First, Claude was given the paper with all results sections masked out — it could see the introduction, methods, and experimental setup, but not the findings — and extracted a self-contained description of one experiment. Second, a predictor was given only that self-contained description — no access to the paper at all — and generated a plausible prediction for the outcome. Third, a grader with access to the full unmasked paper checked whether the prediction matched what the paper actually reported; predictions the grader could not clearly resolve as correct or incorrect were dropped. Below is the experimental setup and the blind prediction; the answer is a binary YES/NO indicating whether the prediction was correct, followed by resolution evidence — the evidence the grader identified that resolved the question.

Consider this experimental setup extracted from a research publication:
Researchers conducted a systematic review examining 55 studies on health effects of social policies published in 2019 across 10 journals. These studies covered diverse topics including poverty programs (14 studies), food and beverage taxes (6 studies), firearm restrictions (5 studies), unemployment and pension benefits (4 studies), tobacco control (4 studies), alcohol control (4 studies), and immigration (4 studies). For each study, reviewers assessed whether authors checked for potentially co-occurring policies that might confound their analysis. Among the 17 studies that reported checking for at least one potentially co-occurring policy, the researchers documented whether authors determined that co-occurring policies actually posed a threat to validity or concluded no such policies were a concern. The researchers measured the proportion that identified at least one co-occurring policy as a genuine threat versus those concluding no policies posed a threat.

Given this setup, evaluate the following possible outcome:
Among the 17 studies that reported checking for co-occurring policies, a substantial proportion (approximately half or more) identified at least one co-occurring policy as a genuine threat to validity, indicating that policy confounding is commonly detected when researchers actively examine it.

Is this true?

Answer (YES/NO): YES